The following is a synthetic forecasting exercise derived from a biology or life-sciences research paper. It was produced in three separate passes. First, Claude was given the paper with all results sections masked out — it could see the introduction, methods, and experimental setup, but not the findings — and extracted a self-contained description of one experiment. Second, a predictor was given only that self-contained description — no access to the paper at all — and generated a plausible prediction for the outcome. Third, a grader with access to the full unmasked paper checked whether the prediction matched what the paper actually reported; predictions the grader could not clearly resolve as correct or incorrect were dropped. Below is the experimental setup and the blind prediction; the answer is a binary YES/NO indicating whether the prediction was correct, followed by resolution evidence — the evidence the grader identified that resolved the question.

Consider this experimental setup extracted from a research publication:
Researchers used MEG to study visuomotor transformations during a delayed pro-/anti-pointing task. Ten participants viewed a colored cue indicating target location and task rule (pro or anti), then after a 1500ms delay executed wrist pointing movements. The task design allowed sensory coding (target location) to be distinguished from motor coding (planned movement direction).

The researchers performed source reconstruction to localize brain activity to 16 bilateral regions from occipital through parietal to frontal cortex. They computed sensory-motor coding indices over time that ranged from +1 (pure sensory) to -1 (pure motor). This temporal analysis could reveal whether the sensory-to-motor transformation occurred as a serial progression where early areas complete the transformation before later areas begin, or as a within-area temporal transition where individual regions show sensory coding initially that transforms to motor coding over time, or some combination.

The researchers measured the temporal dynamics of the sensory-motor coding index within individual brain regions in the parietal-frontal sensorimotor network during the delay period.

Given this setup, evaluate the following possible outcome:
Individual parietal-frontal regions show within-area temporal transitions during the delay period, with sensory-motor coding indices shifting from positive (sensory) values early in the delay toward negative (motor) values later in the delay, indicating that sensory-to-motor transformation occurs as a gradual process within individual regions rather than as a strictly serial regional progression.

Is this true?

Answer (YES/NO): YES